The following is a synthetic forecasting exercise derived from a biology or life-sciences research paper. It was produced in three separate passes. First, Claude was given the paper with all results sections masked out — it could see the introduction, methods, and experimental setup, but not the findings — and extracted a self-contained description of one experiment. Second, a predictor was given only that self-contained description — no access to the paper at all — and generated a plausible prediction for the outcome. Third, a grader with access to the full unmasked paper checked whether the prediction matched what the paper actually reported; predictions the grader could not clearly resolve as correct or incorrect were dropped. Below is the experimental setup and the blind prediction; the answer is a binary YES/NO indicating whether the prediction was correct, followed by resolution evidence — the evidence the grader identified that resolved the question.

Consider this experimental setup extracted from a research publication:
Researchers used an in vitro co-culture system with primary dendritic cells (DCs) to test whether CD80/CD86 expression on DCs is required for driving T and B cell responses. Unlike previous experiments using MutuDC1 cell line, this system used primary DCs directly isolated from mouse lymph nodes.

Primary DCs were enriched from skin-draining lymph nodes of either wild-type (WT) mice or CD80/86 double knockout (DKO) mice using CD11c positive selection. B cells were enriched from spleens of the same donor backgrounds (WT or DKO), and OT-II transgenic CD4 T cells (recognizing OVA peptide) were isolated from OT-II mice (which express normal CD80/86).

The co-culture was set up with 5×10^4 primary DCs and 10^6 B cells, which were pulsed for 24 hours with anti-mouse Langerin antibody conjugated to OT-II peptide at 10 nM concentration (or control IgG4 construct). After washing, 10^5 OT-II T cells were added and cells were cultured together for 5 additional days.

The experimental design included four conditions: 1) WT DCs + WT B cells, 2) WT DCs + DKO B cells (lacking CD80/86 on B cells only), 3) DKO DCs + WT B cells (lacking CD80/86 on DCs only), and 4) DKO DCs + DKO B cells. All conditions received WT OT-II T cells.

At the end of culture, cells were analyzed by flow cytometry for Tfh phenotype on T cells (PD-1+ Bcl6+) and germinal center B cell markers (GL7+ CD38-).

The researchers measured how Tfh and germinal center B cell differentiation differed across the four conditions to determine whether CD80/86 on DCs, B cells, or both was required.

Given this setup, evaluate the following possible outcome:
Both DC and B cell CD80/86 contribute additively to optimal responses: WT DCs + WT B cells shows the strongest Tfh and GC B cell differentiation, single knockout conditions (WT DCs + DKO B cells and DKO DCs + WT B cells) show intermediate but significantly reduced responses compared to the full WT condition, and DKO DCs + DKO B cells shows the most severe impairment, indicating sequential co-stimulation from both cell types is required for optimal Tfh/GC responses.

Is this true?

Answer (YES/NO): NO